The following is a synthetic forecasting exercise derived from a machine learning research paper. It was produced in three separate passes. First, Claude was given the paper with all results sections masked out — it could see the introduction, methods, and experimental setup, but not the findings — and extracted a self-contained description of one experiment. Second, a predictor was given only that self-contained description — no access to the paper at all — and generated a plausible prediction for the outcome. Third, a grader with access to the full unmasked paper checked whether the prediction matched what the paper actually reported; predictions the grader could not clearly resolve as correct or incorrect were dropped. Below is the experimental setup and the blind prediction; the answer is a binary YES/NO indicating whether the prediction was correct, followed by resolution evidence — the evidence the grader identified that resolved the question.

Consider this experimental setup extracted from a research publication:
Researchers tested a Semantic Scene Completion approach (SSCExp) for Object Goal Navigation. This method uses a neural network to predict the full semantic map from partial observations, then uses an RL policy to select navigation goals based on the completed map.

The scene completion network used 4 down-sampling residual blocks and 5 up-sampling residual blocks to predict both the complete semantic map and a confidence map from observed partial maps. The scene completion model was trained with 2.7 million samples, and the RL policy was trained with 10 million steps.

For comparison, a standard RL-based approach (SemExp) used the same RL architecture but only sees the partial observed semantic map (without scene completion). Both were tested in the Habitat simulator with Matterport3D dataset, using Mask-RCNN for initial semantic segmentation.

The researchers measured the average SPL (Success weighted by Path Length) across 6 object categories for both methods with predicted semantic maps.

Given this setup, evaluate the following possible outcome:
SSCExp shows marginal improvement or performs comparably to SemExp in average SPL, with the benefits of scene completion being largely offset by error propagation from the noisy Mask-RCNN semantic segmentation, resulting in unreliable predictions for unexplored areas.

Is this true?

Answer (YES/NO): NO